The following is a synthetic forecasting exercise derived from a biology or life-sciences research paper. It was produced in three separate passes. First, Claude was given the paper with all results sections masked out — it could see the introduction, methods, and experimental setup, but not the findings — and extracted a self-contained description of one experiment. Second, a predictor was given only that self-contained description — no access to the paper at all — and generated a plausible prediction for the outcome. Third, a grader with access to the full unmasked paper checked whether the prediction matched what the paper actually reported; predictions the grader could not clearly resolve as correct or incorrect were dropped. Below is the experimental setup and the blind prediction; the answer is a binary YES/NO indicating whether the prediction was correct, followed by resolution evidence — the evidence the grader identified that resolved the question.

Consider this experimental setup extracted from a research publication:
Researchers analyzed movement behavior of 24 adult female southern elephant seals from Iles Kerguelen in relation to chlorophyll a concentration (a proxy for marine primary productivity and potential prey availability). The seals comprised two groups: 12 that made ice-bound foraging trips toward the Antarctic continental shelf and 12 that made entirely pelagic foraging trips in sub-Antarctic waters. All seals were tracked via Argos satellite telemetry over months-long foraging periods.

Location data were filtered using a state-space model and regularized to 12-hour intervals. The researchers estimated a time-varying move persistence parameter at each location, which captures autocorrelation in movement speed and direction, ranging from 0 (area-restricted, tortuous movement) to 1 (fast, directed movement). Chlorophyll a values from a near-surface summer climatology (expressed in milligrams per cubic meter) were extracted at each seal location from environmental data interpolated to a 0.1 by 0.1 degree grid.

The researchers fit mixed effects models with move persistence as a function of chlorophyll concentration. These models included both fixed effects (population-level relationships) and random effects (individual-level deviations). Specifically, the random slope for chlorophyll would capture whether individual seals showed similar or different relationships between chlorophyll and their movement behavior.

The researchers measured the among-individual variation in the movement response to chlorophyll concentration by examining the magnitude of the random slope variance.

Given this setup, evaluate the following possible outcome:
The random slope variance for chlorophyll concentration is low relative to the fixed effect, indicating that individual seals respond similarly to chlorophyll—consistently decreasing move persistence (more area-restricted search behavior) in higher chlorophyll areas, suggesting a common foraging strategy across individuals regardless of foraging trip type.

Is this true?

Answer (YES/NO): NO